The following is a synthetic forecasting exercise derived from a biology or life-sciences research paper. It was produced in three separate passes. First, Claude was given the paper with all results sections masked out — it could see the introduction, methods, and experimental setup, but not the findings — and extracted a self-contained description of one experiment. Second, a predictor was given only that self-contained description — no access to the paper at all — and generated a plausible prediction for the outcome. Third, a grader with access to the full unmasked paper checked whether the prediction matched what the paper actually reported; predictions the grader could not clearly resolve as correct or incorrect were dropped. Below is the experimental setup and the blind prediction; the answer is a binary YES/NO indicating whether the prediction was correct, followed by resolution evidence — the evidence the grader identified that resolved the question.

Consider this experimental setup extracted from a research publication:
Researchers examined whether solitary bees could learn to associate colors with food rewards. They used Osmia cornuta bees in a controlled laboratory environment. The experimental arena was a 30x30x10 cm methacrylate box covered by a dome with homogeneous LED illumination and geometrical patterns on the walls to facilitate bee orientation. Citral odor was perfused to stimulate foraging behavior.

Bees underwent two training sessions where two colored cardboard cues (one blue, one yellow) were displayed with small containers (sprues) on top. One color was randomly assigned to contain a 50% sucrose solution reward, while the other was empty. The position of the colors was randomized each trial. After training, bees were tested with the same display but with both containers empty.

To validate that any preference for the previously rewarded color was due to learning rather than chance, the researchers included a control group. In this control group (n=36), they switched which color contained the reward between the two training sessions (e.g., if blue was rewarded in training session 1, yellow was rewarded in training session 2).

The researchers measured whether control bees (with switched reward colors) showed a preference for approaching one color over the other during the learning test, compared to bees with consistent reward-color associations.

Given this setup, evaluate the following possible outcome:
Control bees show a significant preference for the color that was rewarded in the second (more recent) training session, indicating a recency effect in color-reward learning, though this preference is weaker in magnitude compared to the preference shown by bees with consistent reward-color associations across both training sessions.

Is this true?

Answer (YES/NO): NO